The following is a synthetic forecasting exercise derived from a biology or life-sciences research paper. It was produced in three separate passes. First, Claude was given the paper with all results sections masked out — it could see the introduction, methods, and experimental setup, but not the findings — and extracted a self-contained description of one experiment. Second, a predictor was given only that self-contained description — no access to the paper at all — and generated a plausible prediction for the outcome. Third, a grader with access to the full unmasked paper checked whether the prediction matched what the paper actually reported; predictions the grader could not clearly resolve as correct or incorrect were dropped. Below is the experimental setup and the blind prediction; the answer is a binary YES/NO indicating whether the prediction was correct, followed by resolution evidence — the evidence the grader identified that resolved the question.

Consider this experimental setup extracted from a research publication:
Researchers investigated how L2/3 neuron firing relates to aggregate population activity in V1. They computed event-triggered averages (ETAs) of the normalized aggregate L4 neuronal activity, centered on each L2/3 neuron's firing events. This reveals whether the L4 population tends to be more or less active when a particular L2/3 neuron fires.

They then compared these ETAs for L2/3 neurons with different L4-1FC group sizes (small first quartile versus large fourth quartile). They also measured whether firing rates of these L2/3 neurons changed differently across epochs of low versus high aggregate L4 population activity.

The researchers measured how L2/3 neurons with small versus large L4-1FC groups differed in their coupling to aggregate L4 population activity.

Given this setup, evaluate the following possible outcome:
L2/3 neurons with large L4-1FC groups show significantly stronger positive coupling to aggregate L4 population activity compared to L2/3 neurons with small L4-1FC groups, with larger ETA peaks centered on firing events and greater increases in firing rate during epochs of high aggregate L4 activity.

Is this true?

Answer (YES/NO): YES